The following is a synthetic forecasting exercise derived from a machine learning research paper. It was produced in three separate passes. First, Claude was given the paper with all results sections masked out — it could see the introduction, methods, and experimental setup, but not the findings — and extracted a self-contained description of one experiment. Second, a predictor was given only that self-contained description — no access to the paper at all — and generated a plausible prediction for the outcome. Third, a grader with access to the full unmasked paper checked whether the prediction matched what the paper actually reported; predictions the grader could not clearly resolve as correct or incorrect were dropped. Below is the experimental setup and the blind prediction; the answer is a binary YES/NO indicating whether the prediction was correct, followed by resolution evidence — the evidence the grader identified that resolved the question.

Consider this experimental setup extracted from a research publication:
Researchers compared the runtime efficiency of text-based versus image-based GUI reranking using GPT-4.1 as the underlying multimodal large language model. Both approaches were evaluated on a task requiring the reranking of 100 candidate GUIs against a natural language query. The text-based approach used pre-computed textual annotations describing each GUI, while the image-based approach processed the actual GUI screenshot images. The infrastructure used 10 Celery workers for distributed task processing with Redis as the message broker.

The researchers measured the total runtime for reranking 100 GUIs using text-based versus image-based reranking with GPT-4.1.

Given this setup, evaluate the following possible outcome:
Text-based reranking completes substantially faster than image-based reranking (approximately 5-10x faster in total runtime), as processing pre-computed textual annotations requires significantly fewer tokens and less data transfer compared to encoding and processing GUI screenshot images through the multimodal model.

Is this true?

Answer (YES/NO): YES